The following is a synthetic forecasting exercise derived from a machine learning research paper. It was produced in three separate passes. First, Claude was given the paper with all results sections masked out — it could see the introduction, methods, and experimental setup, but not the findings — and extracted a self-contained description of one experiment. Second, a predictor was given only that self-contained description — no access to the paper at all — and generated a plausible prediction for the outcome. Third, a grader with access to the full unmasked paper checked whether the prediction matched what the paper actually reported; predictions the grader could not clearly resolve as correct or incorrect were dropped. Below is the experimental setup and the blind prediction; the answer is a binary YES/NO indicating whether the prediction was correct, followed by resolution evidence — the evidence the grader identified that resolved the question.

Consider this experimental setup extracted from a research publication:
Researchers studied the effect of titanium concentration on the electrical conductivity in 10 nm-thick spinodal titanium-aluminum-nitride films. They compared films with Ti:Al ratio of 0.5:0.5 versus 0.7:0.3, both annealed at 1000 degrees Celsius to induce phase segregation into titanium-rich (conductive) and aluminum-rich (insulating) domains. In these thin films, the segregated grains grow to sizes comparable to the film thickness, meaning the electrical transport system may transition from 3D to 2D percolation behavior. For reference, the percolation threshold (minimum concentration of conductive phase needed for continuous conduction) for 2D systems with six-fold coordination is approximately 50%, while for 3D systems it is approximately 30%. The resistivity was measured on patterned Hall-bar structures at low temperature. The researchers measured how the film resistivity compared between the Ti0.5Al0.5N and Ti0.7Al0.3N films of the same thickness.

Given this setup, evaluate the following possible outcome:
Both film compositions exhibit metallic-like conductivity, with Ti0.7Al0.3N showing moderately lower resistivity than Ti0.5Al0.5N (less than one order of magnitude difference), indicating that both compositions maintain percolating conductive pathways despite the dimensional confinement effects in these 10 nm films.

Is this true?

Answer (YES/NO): NO